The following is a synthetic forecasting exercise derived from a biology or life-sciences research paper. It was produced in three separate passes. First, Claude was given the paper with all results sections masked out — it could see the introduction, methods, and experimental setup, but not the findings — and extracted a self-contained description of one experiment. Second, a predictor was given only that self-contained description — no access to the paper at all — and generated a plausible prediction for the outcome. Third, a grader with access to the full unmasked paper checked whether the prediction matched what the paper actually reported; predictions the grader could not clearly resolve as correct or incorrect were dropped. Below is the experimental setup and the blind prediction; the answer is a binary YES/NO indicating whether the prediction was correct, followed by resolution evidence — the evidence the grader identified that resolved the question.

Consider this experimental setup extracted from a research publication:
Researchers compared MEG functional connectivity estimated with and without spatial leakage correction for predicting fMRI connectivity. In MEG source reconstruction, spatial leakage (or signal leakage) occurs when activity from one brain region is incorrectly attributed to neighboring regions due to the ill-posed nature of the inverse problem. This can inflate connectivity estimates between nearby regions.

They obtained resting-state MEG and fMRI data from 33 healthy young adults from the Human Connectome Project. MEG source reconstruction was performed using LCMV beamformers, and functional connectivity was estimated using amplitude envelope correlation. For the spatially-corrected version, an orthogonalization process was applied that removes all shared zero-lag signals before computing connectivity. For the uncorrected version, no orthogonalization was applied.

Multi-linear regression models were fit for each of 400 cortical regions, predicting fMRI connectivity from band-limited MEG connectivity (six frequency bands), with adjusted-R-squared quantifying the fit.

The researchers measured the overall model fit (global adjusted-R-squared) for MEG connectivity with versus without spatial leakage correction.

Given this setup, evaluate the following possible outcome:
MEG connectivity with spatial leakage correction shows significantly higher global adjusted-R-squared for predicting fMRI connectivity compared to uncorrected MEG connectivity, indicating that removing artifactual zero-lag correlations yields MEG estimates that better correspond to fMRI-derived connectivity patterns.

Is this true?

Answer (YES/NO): NO